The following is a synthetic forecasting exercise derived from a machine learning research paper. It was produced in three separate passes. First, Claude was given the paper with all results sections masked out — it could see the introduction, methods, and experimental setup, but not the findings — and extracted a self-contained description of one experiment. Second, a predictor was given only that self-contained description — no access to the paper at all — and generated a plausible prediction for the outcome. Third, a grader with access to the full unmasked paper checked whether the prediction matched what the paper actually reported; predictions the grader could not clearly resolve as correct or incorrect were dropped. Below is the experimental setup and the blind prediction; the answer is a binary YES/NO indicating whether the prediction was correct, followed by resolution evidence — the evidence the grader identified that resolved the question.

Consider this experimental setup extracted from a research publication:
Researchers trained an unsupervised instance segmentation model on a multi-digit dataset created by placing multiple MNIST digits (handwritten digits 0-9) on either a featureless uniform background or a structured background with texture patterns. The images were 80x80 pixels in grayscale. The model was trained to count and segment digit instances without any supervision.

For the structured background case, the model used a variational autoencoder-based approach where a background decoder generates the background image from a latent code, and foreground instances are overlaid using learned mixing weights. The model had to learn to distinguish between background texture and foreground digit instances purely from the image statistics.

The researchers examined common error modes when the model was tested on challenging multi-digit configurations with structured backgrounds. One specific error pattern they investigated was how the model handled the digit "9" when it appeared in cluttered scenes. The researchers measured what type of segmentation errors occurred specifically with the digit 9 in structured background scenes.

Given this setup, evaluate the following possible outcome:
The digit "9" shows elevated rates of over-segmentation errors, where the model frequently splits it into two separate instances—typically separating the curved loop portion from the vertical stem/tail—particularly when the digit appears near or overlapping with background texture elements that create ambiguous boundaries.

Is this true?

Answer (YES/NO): NO